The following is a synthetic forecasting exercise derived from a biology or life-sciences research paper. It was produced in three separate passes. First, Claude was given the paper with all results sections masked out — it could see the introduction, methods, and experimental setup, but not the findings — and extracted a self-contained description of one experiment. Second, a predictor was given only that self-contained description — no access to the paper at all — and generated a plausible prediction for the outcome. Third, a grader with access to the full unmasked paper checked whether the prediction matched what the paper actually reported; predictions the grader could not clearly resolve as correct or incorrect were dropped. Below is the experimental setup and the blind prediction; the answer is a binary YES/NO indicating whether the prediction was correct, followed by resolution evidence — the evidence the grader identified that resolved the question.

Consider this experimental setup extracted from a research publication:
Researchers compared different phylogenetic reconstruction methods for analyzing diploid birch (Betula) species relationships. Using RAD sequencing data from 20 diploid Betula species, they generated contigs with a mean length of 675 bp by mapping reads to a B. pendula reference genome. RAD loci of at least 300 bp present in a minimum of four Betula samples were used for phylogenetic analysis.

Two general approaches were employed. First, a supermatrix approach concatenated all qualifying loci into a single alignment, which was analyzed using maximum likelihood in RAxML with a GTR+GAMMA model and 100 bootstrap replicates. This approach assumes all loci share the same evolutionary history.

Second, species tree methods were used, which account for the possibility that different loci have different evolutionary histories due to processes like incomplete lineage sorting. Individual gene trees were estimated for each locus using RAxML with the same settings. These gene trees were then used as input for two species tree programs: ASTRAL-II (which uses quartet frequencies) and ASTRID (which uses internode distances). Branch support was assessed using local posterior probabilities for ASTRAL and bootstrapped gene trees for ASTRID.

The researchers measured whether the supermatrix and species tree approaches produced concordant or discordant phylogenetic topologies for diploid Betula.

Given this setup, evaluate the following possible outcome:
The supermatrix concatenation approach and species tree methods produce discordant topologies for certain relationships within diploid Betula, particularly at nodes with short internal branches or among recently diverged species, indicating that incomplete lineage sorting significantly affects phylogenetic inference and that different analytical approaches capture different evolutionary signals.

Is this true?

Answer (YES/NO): NO